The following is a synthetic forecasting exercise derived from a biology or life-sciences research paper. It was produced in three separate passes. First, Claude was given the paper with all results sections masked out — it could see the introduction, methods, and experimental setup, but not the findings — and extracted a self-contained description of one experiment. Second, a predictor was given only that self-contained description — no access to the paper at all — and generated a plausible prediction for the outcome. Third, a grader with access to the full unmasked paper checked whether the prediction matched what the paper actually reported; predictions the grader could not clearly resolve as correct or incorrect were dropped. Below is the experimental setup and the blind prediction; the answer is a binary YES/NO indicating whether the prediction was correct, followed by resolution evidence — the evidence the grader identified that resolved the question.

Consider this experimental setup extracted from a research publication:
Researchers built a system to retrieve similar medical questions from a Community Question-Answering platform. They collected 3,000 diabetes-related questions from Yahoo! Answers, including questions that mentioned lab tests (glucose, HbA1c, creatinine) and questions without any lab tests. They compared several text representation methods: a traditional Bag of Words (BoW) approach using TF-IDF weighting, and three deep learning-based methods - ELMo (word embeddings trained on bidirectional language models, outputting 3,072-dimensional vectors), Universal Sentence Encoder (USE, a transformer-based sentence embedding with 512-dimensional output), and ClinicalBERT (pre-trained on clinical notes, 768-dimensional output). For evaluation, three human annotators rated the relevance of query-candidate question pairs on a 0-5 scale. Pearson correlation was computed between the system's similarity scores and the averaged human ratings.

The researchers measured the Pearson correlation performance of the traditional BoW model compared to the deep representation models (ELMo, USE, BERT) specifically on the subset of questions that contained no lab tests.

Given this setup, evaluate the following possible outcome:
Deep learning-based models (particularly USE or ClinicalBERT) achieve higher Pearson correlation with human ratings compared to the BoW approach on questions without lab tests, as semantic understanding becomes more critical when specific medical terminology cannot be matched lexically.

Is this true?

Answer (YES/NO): NO